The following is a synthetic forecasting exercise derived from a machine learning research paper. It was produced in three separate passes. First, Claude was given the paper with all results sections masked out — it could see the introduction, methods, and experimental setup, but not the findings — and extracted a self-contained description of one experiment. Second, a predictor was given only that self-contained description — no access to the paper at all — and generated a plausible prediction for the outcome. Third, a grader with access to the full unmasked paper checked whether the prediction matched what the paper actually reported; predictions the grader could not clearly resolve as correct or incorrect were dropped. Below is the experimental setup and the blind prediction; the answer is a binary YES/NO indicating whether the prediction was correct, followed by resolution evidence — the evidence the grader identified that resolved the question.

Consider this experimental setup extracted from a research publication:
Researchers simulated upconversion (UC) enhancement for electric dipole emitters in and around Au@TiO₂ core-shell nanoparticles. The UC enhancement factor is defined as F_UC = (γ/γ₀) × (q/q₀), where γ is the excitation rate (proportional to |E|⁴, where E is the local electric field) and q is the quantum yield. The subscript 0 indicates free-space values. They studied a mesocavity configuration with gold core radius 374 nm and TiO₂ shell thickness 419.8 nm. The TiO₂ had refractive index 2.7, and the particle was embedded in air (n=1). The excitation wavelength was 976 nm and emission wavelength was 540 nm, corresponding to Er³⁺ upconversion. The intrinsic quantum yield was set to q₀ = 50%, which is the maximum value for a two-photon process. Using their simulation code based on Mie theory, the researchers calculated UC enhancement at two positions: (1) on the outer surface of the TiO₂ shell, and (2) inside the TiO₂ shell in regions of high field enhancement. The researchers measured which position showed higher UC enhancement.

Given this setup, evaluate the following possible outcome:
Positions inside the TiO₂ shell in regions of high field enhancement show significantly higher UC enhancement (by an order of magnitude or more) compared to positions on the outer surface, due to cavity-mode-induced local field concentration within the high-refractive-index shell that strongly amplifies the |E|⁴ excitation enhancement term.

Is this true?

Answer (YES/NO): NO